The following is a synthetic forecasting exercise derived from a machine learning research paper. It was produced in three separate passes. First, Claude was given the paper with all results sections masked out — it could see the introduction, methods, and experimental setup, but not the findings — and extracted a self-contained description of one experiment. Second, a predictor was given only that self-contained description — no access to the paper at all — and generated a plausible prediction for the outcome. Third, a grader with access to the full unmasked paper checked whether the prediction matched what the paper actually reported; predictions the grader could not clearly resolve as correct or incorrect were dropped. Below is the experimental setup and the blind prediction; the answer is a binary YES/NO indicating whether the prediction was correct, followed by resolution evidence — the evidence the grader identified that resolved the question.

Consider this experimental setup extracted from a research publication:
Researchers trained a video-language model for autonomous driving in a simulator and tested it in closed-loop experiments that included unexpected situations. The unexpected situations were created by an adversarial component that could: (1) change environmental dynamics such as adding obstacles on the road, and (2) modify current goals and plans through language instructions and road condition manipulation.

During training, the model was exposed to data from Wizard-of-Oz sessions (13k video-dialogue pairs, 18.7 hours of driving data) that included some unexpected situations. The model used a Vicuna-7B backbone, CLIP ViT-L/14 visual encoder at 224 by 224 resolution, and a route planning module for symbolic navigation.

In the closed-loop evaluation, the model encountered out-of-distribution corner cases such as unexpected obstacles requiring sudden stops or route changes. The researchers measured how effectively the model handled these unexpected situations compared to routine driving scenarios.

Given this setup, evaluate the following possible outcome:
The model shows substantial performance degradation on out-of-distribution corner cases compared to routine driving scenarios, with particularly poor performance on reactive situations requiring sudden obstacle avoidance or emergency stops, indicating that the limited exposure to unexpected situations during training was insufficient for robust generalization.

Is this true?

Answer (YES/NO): YES